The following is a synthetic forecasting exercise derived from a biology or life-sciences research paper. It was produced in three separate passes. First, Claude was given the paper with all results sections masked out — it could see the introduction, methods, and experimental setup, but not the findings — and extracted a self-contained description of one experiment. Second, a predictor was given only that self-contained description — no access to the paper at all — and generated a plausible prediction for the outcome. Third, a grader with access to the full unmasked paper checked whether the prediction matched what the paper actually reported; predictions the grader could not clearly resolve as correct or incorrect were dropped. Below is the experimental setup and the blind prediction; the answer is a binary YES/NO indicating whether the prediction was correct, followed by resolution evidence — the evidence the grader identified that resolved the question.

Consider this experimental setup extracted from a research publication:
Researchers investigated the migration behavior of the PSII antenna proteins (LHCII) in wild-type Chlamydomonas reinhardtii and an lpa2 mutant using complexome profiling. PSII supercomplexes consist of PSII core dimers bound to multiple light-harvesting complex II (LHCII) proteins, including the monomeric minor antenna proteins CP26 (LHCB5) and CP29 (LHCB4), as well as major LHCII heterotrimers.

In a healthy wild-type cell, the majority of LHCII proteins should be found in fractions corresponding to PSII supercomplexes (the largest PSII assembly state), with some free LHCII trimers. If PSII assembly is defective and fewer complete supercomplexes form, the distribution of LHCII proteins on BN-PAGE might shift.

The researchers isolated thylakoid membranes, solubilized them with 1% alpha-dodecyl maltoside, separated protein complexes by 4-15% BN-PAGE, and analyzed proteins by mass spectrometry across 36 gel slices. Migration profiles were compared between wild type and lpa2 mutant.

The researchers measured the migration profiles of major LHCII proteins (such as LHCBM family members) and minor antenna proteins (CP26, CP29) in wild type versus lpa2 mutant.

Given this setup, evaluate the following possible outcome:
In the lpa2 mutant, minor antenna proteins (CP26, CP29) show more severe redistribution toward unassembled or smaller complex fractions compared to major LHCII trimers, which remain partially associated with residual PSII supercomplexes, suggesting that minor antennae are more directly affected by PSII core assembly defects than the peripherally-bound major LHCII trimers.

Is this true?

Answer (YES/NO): NO